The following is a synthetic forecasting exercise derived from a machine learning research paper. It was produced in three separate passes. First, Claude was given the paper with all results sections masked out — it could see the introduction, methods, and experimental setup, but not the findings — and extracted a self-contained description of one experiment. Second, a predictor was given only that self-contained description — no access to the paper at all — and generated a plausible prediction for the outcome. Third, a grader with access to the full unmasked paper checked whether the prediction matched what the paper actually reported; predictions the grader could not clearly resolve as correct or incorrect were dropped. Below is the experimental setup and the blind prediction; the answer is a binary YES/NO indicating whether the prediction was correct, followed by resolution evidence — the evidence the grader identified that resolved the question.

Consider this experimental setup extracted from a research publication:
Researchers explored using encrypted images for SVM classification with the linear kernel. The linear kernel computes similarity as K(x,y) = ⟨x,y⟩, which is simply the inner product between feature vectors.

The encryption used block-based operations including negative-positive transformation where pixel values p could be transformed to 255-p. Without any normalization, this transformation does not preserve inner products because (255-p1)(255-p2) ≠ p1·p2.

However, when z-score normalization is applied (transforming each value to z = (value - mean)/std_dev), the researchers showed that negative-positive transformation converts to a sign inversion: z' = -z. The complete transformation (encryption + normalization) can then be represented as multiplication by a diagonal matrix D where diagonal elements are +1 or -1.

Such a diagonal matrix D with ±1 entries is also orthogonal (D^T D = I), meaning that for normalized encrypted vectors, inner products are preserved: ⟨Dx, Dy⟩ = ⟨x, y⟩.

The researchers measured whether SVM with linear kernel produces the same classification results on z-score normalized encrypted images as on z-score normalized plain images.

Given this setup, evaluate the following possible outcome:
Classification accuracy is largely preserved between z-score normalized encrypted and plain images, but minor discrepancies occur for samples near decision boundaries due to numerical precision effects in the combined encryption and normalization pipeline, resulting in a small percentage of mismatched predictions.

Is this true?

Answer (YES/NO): NO